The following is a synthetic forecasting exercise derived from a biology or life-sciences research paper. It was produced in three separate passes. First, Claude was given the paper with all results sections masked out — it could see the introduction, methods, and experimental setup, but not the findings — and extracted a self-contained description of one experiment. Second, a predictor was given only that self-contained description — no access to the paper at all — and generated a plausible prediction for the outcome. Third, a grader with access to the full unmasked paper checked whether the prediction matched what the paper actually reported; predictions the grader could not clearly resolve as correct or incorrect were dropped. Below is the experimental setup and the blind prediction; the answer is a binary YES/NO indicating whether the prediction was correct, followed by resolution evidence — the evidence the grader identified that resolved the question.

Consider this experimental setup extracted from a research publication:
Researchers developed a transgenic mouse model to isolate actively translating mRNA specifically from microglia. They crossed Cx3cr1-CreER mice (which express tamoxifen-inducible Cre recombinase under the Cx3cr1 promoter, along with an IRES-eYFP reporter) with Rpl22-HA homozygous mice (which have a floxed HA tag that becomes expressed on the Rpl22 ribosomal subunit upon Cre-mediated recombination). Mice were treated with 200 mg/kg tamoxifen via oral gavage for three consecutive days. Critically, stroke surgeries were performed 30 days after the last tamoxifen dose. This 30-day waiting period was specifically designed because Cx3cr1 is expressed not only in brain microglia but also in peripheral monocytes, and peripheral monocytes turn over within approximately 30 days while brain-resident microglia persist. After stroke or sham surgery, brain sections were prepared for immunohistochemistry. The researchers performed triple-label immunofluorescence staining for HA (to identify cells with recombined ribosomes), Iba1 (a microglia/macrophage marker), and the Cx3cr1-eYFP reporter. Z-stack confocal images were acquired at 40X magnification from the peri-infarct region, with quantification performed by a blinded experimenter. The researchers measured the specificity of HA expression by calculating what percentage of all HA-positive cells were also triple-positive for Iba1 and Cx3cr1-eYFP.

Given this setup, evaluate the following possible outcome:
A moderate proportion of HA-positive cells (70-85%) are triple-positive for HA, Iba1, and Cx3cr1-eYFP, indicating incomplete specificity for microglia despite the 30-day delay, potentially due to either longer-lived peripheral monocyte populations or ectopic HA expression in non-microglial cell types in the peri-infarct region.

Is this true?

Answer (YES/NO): NO